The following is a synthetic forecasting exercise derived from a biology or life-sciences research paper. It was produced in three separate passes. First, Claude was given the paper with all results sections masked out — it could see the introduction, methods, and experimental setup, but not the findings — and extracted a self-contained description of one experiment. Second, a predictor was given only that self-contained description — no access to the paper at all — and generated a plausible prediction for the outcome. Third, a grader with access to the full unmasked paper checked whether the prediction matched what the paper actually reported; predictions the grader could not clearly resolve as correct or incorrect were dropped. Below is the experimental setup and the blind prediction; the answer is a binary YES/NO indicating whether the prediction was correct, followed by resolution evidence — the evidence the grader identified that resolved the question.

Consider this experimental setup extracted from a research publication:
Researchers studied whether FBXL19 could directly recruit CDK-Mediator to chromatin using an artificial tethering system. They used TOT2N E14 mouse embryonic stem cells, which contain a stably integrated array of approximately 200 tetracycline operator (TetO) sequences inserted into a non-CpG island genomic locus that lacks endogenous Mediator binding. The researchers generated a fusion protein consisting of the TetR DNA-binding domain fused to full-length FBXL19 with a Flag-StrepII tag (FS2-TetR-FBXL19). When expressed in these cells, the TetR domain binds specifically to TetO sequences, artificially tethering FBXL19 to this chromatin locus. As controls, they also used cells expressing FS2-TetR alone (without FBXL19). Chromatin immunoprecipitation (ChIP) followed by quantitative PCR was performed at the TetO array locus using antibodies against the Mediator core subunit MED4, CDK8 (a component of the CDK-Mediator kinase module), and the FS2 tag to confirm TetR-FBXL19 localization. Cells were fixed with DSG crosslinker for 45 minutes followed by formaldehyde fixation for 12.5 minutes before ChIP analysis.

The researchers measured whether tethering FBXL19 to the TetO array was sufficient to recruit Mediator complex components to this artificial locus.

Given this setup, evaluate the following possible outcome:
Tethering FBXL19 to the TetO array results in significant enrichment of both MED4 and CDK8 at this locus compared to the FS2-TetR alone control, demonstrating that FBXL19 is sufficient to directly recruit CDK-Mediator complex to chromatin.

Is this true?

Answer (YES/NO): YES